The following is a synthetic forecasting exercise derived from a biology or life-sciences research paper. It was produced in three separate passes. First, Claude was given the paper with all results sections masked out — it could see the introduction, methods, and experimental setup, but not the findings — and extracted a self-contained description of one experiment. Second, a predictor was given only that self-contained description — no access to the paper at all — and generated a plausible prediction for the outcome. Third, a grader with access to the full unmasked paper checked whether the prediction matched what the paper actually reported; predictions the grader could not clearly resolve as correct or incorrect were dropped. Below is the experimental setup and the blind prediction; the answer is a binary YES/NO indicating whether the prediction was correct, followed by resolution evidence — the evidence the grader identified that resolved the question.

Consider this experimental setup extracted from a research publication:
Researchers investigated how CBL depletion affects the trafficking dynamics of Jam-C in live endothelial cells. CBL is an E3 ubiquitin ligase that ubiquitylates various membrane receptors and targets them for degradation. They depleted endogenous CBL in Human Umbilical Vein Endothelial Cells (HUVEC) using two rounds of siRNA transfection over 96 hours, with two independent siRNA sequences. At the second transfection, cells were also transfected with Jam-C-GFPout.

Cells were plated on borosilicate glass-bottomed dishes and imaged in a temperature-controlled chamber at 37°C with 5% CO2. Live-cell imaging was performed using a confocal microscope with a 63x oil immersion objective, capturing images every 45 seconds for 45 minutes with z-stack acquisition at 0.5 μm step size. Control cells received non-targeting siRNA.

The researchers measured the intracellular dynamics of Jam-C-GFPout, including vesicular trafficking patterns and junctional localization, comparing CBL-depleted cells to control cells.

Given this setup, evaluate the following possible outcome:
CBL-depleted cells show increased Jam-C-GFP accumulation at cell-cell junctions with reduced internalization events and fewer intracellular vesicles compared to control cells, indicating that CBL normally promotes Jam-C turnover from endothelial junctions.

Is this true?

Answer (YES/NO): NO